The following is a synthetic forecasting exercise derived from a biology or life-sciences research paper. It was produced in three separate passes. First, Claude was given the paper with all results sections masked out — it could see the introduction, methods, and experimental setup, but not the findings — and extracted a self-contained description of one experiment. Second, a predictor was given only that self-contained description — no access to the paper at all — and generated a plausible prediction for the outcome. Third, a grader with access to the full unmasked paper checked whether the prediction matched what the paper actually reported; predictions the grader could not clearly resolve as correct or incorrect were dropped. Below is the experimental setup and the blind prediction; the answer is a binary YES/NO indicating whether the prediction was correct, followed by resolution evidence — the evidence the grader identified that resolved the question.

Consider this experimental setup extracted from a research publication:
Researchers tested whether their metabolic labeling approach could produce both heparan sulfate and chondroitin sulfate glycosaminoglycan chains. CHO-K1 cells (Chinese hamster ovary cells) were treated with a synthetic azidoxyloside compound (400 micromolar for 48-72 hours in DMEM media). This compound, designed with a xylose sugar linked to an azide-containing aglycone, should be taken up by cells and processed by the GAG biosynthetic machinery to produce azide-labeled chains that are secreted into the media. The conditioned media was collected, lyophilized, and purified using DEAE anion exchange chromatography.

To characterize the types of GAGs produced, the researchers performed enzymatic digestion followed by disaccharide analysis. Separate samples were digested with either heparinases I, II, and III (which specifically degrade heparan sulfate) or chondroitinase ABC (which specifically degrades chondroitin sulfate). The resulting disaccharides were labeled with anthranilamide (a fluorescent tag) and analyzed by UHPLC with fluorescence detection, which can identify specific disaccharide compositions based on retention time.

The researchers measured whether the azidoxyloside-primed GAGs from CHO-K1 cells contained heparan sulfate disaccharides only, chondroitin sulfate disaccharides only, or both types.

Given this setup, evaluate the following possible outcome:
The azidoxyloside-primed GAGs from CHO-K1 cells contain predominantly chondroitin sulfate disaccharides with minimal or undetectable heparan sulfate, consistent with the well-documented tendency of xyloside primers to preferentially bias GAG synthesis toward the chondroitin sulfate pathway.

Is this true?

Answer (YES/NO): NO